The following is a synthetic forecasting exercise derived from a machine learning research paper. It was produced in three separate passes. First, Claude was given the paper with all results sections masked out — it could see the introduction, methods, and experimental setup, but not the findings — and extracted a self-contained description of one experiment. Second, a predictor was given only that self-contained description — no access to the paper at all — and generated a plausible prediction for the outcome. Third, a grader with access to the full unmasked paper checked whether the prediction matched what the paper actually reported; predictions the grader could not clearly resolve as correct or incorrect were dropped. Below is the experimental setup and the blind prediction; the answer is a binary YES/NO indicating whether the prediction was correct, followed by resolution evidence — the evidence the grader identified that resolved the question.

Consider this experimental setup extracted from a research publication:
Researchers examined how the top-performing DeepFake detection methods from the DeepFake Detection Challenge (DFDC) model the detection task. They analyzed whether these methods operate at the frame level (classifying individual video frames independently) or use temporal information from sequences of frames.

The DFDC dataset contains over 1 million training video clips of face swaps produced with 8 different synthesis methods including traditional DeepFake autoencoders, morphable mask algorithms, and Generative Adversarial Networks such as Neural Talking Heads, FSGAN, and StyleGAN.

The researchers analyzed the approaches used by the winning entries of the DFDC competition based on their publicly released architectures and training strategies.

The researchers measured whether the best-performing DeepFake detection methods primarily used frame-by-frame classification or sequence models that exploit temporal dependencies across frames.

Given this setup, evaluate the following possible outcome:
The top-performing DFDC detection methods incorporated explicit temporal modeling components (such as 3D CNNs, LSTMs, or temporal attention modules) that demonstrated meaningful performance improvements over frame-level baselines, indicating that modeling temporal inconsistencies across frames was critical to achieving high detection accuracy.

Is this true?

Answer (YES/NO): NO